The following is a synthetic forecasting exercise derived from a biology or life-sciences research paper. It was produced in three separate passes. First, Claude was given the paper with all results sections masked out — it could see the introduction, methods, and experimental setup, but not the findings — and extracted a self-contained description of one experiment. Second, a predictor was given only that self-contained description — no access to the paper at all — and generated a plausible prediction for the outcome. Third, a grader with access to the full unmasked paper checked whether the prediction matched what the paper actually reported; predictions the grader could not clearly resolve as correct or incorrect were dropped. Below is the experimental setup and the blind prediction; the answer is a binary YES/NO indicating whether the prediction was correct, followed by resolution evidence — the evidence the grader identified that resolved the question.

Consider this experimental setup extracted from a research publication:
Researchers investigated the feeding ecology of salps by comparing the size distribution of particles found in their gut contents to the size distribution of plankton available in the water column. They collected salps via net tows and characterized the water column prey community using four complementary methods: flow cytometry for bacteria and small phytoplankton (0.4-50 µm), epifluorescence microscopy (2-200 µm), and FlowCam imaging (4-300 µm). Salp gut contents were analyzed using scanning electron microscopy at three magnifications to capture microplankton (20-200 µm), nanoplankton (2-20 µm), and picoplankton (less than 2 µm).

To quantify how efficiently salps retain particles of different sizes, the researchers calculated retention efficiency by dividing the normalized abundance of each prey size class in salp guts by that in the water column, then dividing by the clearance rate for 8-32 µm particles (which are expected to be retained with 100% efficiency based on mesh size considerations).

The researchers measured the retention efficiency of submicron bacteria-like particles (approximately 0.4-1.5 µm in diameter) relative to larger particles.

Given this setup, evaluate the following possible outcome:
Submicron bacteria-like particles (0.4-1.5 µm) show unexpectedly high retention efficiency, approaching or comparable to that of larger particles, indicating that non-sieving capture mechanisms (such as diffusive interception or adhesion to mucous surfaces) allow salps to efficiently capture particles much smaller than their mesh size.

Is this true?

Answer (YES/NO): NO